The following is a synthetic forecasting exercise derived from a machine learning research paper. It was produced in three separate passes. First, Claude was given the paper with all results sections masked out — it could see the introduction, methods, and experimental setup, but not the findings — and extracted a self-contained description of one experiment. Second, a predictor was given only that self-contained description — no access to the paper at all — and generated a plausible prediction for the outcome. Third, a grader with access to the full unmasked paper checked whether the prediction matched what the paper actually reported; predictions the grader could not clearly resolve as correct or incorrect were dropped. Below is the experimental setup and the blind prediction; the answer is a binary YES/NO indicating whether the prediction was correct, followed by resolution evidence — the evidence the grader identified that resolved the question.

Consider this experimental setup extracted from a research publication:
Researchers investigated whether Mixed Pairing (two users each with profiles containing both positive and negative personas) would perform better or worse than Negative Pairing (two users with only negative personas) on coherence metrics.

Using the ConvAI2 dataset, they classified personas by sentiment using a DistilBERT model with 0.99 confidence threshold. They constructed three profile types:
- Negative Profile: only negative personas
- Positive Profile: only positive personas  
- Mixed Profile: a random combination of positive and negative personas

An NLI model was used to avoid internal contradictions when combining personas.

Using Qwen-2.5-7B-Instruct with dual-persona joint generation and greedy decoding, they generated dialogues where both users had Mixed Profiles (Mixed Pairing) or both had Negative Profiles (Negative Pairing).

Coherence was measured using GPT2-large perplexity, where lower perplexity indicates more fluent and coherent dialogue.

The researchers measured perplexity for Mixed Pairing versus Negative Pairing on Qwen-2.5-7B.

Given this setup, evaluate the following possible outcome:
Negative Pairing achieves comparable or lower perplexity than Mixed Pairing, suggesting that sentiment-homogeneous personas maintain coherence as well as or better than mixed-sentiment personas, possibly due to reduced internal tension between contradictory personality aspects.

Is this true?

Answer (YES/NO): NO